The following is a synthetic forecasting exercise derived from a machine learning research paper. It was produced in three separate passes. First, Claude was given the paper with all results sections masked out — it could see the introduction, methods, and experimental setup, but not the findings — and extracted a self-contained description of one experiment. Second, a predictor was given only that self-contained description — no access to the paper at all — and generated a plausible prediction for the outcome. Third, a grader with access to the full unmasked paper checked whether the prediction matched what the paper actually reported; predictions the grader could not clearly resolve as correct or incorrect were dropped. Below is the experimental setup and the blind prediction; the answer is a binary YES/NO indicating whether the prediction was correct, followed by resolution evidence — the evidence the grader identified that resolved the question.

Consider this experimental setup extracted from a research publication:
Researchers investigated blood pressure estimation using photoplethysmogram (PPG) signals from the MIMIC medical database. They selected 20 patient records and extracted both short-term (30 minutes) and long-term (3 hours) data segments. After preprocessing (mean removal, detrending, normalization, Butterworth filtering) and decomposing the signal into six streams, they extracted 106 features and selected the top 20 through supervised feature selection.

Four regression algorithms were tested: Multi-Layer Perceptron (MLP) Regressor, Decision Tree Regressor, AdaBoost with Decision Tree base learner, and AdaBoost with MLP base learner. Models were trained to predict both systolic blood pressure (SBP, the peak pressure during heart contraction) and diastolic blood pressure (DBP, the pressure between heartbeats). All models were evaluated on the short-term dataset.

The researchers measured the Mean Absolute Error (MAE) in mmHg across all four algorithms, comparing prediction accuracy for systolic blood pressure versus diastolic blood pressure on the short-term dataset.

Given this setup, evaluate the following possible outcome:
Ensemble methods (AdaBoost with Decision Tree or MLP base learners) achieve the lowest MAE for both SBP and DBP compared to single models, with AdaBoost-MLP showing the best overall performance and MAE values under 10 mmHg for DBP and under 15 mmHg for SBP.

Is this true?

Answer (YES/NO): NO